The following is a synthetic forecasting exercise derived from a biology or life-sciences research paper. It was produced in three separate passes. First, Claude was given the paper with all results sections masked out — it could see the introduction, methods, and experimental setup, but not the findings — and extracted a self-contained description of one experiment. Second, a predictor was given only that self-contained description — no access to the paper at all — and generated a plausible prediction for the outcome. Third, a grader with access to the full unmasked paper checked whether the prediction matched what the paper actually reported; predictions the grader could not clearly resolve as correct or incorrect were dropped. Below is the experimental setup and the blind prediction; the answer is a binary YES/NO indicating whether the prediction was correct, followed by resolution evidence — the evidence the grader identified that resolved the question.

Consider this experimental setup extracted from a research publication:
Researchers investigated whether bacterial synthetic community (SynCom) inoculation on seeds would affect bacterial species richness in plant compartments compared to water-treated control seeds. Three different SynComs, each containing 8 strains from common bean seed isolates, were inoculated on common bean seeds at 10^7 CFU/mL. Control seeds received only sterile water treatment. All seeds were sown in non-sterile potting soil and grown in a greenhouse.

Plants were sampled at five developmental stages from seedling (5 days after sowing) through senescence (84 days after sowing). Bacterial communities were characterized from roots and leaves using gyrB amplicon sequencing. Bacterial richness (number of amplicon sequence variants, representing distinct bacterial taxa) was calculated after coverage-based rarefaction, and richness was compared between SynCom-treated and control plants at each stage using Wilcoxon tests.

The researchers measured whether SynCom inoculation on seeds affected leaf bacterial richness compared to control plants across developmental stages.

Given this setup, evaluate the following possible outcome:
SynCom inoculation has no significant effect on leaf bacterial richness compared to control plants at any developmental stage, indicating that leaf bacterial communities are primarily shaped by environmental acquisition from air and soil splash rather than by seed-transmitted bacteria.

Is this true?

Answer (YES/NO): NO